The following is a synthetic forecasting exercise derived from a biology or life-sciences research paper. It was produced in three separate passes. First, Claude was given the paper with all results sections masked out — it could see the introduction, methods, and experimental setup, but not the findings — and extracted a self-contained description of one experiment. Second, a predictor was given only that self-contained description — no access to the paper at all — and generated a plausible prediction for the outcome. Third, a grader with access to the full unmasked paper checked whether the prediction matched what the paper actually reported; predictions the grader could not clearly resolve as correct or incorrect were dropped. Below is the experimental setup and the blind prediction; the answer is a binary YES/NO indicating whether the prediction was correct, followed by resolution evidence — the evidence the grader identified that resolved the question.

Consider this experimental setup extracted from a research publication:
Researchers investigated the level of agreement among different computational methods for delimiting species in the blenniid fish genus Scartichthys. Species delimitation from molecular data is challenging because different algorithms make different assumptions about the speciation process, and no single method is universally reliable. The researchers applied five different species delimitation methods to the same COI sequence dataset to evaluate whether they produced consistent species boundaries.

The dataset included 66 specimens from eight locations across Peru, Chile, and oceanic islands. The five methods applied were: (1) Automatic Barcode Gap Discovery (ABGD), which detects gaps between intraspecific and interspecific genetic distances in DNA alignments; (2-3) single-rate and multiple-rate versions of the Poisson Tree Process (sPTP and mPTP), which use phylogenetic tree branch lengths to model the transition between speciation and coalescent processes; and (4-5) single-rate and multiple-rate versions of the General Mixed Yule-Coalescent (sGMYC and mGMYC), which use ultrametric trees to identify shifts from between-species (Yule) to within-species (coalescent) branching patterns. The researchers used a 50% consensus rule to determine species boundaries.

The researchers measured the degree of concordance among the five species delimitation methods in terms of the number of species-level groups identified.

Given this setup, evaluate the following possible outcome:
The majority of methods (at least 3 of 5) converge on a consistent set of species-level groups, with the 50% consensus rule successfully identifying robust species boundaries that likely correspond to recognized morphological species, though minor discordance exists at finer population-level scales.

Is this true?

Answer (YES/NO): YES